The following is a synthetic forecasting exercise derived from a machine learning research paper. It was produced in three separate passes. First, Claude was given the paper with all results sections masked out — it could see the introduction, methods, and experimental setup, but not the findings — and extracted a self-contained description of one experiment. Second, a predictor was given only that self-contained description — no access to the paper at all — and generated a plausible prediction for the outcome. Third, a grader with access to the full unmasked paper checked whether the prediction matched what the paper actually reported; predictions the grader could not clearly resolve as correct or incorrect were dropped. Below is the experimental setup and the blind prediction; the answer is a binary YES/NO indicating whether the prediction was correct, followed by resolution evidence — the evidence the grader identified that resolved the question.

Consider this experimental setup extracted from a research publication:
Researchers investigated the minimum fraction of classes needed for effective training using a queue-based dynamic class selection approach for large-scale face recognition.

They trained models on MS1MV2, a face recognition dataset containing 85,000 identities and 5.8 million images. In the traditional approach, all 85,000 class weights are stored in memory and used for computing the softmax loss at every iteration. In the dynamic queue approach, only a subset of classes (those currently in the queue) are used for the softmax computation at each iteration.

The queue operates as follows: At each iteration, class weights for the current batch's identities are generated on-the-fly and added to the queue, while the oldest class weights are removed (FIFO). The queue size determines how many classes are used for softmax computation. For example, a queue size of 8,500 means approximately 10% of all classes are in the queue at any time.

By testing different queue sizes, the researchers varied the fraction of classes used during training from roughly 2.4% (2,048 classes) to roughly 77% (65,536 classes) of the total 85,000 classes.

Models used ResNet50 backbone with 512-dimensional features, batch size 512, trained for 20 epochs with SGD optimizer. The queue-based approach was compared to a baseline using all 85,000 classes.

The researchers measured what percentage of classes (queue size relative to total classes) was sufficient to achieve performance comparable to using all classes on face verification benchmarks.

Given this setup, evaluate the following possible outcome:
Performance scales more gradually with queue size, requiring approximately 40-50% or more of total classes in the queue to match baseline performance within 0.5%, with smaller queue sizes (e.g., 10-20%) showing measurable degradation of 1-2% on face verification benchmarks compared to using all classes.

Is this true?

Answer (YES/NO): NO